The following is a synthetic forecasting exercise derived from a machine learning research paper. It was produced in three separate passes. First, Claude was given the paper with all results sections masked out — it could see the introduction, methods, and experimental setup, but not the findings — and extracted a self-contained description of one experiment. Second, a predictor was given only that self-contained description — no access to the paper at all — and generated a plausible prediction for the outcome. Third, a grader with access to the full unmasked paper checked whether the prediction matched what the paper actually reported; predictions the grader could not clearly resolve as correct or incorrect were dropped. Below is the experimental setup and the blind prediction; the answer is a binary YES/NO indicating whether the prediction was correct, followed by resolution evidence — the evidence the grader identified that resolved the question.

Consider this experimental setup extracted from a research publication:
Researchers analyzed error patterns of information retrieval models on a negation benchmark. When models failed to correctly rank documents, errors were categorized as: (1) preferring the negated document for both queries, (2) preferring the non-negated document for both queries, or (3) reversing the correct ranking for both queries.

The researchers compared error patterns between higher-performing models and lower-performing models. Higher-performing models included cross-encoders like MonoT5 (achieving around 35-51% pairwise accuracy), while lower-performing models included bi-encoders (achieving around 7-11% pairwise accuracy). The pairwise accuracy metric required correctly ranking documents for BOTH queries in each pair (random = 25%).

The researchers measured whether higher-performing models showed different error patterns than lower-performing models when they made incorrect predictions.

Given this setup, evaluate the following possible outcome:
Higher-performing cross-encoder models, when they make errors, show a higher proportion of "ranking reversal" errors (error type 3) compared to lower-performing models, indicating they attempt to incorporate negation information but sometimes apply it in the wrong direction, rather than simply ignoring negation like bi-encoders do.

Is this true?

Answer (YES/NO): NO